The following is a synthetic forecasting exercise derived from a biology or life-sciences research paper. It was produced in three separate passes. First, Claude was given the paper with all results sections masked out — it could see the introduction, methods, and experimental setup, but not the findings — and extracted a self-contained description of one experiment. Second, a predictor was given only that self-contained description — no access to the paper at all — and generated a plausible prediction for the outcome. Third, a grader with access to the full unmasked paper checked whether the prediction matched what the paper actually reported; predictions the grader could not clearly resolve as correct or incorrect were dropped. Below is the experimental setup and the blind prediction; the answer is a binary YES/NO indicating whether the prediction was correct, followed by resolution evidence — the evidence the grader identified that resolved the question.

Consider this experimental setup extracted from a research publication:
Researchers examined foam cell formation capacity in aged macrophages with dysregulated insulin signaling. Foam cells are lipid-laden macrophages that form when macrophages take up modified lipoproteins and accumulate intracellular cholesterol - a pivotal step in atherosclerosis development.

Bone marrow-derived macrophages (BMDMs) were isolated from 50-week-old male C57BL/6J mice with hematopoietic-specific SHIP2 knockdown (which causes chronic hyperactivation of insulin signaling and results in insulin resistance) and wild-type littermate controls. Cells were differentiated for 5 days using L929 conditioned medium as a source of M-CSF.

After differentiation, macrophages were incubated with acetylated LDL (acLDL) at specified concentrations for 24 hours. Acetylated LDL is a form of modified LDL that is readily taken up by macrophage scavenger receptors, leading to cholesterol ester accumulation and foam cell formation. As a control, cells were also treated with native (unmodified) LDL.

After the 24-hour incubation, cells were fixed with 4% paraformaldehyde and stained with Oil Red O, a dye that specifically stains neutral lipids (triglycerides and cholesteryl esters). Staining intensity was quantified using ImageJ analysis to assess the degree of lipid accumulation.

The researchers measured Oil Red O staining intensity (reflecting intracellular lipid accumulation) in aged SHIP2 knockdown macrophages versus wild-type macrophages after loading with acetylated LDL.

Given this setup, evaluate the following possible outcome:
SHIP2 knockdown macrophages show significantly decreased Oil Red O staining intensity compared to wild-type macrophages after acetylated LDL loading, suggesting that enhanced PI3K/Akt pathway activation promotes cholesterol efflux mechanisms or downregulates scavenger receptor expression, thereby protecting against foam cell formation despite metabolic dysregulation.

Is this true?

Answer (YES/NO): YES